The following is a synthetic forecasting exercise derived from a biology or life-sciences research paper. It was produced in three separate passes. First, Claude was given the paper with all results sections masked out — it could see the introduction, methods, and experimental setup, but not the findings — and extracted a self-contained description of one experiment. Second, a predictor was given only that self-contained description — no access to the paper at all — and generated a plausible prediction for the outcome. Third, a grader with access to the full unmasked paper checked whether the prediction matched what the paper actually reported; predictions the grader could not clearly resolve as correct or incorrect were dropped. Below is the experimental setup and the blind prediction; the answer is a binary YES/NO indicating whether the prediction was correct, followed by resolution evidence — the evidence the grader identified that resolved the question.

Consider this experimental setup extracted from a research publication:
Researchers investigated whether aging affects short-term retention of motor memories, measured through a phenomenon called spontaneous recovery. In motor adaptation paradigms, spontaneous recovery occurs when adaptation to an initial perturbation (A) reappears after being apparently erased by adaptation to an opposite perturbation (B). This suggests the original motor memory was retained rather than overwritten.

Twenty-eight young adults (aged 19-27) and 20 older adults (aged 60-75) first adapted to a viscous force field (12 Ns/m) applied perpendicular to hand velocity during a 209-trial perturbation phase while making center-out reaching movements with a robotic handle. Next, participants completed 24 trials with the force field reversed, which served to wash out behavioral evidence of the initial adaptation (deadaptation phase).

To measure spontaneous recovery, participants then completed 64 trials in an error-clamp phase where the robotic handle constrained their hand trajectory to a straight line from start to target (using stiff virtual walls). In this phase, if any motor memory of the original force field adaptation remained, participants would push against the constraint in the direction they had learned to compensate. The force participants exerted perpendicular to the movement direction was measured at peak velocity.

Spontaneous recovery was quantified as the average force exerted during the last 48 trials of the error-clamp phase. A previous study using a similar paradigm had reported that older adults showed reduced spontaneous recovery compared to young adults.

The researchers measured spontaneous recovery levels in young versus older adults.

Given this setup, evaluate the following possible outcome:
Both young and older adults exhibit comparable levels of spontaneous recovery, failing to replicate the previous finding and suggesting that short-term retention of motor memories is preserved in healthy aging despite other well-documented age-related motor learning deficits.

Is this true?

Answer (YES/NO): YES